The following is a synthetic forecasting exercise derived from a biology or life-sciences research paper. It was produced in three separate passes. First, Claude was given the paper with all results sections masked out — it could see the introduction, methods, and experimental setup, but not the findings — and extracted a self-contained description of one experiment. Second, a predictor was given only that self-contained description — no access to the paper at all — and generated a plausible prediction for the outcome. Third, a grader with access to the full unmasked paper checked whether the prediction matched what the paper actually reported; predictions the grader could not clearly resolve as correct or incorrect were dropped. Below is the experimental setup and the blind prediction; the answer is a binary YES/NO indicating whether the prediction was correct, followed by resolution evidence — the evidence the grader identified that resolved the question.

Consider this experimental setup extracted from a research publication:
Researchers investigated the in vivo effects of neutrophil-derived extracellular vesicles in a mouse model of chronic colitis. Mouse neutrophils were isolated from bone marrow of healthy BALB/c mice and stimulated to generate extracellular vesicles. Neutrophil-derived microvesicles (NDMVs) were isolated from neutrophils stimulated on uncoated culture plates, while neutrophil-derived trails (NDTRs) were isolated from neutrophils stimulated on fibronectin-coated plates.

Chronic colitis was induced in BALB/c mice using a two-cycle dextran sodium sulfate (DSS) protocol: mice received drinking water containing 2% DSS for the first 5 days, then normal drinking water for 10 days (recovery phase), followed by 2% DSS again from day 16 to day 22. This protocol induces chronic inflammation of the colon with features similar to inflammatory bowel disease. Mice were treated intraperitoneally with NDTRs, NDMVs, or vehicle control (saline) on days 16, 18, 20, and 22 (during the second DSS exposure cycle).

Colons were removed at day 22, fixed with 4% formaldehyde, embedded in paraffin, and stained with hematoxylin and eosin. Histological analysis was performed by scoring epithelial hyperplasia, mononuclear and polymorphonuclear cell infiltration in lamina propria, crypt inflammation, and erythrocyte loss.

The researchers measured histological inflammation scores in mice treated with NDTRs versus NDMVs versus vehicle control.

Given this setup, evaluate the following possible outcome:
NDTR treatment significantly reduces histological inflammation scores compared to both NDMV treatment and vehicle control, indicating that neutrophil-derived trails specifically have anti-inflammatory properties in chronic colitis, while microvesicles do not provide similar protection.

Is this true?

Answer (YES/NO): NO